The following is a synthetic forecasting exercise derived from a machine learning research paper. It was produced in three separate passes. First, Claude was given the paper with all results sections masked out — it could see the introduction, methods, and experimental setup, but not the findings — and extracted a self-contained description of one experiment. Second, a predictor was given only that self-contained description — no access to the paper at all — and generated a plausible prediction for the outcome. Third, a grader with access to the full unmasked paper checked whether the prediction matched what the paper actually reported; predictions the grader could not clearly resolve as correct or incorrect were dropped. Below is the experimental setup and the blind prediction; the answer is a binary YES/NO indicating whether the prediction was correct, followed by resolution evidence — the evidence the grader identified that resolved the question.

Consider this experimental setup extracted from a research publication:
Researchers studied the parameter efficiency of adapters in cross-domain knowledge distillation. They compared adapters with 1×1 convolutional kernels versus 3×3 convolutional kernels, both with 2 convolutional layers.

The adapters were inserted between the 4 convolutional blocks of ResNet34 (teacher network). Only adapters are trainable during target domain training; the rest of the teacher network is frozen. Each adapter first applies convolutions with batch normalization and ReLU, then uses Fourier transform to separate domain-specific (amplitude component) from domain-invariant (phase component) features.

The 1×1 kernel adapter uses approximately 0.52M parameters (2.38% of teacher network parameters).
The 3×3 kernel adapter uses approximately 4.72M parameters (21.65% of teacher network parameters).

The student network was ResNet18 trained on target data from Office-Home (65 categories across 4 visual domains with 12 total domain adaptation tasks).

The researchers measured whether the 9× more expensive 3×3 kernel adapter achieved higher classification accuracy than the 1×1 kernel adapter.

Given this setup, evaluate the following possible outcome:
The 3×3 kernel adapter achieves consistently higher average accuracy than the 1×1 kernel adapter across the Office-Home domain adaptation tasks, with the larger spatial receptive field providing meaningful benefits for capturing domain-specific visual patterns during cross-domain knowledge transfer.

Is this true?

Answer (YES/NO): NO